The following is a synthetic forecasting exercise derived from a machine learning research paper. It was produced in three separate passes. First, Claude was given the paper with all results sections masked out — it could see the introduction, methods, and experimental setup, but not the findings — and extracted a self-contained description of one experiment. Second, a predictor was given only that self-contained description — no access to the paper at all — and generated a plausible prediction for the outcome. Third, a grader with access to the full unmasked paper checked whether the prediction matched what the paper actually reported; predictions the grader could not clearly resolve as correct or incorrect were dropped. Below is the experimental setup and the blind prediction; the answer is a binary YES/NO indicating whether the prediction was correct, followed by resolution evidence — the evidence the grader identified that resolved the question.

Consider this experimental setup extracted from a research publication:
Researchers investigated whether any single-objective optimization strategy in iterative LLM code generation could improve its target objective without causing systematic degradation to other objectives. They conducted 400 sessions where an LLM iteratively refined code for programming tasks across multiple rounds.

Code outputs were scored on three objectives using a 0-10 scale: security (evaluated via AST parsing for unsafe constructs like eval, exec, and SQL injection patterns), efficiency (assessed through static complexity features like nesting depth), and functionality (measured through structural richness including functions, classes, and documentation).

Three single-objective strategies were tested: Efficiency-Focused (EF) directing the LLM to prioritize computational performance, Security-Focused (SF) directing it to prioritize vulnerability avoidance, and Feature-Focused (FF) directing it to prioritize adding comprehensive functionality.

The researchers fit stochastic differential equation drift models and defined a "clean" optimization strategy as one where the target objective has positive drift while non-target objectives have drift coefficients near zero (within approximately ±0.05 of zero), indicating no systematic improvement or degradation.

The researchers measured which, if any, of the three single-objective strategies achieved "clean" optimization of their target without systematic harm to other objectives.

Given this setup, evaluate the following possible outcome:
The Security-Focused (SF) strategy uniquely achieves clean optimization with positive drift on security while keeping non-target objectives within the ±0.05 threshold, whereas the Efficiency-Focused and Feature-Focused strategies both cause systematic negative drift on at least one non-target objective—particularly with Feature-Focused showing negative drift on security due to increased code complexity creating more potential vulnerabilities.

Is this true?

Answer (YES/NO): NO